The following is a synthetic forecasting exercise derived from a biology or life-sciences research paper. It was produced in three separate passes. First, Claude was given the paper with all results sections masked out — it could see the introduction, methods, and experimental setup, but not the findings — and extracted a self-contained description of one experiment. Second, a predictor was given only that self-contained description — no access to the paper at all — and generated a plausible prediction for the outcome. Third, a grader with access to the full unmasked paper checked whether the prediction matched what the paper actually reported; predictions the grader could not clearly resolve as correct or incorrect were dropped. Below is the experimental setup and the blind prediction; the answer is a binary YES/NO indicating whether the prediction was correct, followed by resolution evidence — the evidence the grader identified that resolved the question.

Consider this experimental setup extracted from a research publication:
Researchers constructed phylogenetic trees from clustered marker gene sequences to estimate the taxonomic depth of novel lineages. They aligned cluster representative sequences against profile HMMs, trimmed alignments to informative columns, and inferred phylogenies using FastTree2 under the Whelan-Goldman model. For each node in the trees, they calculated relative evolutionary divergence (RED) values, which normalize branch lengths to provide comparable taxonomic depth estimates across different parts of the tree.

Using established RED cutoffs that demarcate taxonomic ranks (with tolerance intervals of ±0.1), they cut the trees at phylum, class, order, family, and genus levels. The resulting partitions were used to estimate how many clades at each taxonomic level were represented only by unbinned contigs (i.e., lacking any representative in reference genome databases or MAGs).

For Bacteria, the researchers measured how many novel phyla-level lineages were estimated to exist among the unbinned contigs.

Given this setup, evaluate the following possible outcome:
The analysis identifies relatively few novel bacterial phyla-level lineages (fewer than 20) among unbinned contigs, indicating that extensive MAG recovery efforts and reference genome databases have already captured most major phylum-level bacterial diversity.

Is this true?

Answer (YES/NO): NO